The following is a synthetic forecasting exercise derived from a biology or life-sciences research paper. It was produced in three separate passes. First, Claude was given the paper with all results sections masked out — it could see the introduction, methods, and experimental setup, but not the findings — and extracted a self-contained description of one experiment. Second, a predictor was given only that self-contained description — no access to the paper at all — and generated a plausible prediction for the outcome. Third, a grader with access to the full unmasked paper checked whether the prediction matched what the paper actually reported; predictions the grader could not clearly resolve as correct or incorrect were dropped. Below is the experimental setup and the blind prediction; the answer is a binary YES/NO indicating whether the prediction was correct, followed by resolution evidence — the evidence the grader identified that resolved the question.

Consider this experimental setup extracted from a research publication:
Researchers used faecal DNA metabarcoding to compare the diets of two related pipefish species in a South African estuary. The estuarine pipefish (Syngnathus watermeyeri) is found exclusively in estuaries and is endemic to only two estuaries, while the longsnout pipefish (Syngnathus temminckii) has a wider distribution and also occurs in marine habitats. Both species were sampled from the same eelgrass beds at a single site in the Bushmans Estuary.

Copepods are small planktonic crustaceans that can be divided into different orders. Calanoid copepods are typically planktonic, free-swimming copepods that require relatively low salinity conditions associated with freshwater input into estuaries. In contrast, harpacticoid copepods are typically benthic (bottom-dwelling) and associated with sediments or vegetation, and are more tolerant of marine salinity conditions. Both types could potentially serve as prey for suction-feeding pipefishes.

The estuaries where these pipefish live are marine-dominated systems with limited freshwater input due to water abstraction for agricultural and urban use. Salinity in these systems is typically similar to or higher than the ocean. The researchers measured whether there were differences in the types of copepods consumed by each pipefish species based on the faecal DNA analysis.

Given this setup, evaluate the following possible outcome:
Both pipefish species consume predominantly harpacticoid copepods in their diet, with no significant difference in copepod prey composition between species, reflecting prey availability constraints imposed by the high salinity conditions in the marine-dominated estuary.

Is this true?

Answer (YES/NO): NO